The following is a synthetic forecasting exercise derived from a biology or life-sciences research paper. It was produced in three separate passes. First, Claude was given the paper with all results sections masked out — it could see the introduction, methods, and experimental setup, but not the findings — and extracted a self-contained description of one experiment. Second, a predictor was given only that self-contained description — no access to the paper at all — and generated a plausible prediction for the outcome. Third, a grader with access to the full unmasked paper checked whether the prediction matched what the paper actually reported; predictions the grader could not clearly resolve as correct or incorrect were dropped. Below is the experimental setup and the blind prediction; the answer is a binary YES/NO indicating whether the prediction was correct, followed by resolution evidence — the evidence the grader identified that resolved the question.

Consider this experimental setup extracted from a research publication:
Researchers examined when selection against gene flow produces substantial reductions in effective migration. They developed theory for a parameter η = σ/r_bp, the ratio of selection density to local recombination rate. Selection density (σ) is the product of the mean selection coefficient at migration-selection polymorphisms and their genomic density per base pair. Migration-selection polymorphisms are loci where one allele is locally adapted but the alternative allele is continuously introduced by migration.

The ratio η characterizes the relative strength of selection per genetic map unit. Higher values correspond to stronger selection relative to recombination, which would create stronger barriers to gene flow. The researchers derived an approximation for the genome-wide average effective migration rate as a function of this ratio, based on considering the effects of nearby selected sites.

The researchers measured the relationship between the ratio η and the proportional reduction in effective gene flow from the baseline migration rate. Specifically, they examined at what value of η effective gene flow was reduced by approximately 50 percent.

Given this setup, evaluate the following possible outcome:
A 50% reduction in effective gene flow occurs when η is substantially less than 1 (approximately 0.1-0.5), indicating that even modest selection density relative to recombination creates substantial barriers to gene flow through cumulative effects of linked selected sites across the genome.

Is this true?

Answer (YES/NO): YES